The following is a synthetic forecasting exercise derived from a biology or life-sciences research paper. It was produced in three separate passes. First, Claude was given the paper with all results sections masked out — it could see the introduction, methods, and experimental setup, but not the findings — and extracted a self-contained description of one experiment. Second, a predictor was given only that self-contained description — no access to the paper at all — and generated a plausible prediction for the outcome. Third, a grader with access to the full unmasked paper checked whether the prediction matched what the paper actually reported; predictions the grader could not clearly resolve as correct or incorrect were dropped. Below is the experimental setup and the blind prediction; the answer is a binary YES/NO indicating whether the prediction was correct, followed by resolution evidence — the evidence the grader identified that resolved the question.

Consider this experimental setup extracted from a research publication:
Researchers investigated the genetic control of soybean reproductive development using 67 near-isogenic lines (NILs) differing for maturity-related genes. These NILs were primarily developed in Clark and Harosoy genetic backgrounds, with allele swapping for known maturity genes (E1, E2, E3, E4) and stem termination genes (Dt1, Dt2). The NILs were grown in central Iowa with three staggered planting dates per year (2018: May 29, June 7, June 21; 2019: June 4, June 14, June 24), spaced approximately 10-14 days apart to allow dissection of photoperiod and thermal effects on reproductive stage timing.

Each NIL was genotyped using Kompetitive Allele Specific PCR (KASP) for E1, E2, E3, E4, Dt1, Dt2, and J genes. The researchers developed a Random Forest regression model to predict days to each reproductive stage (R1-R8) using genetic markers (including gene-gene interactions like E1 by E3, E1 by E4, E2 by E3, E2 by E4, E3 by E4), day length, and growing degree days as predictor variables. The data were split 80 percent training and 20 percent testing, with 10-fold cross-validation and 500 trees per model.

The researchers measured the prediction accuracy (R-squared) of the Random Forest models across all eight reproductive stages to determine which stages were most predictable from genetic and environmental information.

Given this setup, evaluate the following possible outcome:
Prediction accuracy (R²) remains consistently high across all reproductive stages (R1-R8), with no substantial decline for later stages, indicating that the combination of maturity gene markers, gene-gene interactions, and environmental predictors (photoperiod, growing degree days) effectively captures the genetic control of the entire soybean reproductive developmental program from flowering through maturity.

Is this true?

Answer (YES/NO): NO